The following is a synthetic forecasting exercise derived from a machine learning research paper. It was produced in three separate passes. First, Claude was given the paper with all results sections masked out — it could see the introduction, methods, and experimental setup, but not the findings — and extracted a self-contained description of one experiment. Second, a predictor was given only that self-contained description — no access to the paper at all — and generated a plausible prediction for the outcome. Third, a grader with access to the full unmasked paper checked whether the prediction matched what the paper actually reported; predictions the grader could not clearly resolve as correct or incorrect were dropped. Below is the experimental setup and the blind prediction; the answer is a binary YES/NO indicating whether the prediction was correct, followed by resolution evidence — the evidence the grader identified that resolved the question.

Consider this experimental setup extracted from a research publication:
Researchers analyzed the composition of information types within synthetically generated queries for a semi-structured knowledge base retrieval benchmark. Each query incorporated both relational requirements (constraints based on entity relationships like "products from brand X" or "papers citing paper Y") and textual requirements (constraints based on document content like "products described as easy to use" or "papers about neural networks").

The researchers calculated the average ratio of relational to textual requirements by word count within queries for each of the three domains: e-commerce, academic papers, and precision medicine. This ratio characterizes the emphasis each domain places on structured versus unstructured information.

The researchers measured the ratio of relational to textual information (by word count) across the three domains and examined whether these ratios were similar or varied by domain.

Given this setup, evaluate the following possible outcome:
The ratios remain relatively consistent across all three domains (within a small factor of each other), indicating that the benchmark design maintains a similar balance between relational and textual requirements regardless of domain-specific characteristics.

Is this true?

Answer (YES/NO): NO